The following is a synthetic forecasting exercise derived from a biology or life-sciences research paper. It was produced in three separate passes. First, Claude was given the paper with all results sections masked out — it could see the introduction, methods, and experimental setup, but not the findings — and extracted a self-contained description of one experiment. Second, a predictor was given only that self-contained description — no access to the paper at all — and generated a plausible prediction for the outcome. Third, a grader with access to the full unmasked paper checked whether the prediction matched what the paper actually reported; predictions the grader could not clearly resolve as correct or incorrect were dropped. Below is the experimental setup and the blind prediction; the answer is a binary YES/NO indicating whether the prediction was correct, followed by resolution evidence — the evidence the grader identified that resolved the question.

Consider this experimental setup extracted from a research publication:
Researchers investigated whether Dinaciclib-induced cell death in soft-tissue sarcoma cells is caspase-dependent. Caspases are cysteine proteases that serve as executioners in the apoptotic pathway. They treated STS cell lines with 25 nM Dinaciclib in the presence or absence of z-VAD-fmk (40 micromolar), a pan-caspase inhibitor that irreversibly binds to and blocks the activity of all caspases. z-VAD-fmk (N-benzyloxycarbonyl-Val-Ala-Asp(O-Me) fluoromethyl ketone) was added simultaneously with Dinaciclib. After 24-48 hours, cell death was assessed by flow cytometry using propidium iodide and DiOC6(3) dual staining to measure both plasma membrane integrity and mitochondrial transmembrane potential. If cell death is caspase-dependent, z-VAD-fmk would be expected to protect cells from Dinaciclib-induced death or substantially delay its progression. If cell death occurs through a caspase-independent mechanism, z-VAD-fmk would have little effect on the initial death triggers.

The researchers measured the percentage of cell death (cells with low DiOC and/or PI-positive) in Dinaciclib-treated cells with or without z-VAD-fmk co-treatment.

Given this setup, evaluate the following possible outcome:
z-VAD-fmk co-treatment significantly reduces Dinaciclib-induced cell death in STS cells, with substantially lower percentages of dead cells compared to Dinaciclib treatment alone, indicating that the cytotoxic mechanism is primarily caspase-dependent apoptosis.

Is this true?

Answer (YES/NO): YES